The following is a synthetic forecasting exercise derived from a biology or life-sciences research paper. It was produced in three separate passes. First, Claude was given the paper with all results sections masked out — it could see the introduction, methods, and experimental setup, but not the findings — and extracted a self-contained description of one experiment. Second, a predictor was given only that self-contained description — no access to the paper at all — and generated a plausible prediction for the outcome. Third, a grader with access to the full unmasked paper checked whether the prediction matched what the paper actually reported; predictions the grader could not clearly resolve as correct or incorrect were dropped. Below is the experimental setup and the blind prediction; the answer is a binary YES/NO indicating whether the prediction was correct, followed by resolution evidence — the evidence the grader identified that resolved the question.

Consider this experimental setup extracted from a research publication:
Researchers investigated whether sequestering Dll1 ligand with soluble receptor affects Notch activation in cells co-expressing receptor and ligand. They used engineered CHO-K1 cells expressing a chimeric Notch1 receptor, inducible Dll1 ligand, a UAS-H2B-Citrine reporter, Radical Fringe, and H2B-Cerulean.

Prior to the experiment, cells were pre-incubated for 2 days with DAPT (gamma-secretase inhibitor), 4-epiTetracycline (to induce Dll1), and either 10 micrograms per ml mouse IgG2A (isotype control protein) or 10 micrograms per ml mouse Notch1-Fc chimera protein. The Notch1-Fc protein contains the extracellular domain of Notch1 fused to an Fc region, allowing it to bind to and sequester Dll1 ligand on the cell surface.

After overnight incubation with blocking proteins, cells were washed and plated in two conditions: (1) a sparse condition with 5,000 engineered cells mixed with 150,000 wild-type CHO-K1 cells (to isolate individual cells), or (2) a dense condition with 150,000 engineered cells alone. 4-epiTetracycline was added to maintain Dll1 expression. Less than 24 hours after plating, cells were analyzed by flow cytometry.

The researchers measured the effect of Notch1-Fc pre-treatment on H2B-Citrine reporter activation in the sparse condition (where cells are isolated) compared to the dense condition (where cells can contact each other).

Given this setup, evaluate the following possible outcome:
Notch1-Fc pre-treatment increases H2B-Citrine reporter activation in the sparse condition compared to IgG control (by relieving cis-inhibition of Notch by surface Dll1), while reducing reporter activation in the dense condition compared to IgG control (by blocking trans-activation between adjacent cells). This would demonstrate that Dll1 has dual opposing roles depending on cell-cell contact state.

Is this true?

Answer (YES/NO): NO